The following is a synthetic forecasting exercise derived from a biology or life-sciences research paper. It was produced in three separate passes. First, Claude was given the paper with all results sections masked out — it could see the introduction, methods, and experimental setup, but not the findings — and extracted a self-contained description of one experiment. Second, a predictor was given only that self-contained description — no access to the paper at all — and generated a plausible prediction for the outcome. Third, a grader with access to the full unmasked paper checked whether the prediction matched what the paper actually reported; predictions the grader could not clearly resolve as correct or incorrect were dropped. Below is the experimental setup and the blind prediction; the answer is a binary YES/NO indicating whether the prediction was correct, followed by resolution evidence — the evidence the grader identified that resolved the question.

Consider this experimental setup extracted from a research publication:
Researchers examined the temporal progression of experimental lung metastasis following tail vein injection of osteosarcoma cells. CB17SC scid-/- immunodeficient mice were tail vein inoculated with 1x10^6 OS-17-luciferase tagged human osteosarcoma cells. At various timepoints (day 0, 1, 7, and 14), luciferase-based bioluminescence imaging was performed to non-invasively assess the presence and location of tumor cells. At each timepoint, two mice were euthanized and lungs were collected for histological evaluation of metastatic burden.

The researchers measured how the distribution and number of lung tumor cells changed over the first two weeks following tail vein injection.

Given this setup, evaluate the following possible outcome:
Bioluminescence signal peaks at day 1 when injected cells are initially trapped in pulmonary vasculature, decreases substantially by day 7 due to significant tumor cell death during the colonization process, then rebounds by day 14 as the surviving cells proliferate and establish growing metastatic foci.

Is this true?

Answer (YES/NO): NO